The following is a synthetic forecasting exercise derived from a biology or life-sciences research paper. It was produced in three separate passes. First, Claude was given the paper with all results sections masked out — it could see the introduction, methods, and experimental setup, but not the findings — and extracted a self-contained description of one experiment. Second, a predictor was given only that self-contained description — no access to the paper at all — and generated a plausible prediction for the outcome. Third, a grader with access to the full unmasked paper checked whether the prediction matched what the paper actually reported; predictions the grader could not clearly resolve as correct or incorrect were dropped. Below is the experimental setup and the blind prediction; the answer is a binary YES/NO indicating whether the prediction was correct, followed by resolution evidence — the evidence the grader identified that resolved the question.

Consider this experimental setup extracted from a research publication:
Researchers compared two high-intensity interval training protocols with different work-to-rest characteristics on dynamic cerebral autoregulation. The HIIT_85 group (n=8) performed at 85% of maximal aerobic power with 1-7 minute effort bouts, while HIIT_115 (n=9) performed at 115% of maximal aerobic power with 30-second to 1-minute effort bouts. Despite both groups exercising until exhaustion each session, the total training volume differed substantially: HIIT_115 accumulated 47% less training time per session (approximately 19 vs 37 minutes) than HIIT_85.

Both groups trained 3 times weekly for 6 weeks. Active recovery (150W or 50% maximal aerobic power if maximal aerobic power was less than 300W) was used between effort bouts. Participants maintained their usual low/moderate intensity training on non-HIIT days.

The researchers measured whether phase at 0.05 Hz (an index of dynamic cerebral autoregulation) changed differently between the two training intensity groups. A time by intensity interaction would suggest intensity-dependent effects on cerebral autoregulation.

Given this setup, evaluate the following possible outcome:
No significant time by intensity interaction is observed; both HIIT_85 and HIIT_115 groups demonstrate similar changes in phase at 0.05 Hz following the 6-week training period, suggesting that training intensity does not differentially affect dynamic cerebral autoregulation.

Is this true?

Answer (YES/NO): YES